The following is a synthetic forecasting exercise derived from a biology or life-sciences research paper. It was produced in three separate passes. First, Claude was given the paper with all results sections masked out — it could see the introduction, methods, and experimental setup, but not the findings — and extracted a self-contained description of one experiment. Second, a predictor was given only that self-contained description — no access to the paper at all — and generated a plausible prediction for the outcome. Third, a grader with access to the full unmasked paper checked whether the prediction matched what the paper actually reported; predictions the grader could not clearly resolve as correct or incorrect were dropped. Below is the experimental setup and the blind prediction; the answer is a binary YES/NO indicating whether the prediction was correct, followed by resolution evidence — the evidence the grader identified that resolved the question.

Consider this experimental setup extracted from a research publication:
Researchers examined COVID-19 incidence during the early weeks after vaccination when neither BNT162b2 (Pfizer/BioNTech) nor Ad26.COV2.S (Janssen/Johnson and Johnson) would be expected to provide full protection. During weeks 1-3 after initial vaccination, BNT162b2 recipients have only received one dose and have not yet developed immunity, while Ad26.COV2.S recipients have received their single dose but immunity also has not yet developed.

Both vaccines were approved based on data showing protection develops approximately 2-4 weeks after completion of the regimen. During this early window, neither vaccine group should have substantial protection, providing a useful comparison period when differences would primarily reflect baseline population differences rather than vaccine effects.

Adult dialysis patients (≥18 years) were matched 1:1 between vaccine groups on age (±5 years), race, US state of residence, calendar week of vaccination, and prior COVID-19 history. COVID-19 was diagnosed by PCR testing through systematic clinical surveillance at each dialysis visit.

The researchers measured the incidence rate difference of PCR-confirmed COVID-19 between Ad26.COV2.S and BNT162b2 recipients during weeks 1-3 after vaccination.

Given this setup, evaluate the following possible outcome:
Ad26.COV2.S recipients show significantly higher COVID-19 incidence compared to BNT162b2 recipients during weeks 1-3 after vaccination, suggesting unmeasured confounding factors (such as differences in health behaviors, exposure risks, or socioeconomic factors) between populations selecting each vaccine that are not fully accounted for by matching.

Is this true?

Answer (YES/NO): NO